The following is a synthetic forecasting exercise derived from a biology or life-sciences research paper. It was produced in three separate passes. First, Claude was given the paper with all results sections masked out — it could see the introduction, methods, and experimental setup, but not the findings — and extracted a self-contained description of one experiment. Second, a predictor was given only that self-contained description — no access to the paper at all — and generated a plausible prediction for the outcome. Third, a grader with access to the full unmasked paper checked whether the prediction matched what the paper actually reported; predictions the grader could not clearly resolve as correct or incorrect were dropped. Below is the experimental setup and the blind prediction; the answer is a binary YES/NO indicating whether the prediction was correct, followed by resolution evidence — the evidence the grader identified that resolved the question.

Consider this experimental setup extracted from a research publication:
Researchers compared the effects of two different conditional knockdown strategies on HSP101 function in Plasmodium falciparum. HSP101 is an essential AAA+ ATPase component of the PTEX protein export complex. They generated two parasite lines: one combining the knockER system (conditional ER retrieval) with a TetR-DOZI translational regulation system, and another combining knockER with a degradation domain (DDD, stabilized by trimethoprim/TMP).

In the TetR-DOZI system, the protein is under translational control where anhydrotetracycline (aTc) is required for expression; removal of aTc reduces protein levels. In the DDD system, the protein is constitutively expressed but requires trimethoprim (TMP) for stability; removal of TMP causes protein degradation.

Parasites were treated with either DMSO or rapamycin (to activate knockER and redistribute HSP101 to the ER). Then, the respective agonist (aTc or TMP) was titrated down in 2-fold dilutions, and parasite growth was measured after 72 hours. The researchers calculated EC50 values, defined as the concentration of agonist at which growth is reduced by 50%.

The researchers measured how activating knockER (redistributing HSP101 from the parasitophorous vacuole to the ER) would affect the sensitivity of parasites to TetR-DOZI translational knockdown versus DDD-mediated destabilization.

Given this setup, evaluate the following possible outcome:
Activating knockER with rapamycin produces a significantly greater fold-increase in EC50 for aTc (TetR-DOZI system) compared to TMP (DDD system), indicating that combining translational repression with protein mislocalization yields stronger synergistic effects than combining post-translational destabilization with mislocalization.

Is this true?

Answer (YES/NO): NO